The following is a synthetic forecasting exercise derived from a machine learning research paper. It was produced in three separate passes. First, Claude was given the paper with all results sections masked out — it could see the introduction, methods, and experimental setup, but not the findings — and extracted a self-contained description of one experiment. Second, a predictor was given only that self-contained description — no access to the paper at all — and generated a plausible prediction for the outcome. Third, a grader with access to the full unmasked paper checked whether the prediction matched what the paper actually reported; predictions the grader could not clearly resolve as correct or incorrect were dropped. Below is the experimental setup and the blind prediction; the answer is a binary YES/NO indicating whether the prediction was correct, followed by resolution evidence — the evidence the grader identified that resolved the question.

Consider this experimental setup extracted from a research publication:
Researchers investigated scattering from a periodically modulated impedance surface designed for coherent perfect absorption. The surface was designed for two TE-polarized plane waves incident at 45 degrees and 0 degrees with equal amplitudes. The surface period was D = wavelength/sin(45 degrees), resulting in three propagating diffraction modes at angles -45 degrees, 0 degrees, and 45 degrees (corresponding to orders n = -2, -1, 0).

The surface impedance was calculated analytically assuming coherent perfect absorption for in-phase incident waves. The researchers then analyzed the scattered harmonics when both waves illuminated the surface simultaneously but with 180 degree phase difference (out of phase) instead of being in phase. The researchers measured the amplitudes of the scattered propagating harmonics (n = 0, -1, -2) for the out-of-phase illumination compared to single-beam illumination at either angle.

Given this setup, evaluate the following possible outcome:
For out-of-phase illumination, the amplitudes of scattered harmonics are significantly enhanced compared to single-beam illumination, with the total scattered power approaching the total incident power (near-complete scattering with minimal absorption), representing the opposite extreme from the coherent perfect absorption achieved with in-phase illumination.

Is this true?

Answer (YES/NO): NO